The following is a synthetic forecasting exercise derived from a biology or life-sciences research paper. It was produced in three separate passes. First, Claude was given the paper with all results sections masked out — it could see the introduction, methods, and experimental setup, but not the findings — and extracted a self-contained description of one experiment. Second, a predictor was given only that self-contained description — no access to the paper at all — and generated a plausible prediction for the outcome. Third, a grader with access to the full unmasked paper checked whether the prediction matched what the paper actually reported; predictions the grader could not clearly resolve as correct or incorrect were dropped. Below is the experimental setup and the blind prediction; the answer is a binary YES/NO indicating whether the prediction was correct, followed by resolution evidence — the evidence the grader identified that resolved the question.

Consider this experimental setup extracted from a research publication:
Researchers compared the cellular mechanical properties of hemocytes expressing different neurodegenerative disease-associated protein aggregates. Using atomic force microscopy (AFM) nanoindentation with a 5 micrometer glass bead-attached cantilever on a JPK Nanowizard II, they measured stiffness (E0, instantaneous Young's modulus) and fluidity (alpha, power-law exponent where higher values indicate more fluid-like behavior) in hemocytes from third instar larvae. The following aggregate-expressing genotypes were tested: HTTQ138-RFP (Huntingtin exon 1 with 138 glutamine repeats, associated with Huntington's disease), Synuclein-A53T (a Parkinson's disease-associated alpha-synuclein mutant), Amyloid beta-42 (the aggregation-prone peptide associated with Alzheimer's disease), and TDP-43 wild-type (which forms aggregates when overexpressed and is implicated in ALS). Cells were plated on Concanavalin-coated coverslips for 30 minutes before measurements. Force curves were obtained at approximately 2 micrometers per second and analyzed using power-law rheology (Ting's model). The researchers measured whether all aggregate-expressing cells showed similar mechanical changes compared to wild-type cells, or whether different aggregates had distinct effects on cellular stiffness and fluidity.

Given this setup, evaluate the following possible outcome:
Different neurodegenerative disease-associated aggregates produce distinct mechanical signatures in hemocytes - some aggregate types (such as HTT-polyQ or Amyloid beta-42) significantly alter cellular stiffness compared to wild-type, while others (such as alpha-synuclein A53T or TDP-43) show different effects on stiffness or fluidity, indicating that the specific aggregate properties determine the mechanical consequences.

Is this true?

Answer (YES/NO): NO